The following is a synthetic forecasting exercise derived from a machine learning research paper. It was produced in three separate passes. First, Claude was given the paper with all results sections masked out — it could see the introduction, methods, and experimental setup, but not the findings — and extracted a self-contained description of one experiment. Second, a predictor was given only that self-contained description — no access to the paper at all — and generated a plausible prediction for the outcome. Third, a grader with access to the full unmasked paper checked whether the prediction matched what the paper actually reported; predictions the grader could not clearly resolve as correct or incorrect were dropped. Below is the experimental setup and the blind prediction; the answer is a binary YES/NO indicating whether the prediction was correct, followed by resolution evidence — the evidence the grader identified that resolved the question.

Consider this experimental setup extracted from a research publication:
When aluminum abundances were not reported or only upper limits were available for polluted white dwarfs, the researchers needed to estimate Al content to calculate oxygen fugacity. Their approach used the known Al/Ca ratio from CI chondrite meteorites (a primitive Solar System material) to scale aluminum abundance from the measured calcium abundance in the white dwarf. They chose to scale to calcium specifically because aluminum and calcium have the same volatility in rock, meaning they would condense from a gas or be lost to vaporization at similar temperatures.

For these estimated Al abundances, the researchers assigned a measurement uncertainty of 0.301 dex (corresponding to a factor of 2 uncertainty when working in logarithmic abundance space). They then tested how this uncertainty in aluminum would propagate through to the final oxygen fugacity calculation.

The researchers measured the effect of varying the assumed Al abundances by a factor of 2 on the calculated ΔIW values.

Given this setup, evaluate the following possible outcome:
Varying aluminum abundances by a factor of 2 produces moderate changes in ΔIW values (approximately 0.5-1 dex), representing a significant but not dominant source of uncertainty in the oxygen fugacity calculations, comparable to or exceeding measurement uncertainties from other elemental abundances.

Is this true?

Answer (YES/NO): NO